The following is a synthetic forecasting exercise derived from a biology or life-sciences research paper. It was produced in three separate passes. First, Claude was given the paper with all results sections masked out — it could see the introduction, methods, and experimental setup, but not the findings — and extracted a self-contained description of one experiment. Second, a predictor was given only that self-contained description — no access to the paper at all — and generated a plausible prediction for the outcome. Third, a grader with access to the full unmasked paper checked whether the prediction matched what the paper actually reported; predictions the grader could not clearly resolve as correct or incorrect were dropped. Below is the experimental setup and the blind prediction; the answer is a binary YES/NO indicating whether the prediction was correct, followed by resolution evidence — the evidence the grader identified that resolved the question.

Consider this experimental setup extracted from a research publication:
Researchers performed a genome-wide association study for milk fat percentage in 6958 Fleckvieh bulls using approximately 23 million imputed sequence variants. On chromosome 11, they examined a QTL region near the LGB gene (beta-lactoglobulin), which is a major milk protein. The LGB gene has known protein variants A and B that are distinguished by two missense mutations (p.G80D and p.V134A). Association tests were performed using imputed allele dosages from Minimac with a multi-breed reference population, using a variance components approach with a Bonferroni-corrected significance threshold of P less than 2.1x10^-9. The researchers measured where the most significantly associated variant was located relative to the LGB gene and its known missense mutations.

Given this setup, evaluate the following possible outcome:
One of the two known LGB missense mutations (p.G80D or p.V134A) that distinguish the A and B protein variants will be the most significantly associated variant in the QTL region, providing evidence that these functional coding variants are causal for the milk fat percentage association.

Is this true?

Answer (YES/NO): NO